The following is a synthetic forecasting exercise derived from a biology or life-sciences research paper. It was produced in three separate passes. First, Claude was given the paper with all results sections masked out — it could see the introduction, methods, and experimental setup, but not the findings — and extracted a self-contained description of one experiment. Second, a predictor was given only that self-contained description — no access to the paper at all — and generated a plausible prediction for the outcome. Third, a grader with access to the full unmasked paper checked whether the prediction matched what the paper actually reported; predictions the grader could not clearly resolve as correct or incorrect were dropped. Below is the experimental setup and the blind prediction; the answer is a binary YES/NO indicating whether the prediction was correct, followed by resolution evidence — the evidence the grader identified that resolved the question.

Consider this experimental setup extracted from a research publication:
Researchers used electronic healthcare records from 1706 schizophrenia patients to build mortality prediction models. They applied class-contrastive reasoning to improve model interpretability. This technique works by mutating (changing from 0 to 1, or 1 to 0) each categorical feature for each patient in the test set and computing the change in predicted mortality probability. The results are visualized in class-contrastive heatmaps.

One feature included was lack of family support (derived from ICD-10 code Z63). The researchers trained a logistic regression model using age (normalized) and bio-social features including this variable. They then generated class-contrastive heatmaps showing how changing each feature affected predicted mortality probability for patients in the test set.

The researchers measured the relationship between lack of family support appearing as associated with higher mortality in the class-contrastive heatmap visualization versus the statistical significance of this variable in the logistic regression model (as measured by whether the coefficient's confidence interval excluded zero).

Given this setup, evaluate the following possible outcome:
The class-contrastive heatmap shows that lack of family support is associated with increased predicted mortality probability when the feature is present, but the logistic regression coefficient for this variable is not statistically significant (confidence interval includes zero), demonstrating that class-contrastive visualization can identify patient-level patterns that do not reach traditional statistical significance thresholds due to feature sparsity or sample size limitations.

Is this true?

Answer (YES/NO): YES